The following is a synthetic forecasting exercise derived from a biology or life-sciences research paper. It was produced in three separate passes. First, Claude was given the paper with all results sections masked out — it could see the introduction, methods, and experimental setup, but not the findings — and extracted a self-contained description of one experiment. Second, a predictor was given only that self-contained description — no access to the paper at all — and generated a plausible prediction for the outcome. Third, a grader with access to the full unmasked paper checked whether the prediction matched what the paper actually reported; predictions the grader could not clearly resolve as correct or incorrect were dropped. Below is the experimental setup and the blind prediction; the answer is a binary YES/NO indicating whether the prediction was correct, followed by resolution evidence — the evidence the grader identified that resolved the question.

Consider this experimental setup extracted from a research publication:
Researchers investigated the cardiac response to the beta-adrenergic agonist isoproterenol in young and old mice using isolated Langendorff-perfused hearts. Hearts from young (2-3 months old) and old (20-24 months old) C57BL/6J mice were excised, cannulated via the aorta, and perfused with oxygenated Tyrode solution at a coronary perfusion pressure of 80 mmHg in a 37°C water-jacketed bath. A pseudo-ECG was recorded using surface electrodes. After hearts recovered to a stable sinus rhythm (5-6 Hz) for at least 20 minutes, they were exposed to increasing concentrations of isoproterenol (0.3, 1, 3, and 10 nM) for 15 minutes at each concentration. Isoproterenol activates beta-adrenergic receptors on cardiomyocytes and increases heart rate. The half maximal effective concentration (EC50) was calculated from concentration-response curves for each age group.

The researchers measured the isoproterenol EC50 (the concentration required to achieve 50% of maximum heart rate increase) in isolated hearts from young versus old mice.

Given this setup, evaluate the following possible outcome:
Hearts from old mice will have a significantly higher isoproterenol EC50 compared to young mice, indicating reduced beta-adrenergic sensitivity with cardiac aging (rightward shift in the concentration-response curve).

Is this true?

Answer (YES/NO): NO